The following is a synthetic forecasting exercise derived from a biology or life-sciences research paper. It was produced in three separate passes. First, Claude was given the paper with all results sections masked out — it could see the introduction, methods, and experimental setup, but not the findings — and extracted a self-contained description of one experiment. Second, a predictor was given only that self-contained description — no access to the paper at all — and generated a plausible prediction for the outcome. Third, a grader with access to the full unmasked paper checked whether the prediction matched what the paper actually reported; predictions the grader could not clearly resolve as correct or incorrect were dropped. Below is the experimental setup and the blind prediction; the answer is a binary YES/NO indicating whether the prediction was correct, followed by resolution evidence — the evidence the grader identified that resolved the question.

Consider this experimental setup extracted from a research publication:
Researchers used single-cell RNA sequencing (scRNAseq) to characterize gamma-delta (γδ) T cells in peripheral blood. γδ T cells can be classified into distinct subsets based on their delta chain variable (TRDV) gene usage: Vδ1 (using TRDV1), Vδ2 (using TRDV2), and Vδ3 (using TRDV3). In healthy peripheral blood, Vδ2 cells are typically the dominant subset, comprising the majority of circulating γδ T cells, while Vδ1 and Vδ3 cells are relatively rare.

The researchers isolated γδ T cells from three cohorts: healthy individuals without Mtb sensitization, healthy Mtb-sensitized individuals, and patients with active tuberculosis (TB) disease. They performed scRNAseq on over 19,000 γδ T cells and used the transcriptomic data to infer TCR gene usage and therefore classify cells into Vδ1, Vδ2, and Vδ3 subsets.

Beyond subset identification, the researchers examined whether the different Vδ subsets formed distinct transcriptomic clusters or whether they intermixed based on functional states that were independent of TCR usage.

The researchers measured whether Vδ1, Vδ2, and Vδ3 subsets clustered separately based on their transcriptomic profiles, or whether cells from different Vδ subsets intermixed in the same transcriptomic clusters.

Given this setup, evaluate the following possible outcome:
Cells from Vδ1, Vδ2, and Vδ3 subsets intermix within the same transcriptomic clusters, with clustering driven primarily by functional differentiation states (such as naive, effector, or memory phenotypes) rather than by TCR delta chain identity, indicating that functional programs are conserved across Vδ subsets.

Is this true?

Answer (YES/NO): NO